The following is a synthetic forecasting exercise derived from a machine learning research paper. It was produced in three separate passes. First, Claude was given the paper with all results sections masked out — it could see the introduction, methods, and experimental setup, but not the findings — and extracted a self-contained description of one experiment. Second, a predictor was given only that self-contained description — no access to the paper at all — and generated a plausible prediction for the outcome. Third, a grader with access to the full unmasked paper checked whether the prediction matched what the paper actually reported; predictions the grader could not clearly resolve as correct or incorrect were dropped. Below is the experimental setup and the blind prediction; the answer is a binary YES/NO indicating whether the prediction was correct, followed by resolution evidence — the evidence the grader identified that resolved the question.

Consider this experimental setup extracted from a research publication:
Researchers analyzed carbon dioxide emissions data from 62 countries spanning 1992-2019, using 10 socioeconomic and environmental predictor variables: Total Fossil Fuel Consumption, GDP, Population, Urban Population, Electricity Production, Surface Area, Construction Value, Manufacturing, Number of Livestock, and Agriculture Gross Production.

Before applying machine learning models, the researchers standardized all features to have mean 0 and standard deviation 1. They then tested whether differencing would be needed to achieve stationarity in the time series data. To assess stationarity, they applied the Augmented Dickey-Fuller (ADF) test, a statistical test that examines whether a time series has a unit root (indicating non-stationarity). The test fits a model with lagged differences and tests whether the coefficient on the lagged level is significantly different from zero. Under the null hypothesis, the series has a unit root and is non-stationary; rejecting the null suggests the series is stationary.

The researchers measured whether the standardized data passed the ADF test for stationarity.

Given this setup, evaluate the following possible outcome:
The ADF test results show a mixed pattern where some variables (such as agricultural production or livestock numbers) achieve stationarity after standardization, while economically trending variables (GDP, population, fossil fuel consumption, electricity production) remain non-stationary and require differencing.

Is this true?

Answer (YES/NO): NO